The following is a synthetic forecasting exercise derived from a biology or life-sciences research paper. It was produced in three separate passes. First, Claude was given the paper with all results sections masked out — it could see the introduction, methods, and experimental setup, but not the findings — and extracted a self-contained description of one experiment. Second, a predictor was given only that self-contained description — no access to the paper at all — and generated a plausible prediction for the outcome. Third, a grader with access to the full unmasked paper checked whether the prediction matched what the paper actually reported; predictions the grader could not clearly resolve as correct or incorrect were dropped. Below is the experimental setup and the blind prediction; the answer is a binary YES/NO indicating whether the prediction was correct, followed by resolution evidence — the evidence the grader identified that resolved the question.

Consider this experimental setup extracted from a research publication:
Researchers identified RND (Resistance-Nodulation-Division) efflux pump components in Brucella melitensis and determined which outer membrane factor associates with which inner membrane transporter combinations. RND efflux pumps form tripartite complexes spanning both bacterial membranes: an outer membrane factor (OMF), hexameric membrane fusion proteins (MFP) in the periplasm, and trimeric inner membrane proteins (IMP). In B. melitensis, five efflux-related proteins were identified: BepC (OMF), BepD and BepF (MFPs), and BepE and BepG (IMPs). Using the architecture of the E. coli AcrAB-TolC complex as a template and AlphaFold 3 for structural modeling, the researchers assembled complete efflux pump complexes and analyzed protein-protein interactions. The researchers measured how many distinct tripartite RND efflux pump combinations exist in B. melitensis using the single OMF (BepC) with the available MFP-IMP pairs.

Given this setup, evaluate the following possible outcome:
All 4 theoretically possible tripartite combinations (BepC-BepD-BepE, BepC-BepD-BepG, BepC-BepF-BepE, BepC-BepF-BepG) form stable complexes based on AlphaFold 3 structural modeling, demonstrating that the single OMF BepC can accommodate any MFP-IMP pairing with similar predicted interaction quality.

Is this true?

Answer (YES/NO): NO